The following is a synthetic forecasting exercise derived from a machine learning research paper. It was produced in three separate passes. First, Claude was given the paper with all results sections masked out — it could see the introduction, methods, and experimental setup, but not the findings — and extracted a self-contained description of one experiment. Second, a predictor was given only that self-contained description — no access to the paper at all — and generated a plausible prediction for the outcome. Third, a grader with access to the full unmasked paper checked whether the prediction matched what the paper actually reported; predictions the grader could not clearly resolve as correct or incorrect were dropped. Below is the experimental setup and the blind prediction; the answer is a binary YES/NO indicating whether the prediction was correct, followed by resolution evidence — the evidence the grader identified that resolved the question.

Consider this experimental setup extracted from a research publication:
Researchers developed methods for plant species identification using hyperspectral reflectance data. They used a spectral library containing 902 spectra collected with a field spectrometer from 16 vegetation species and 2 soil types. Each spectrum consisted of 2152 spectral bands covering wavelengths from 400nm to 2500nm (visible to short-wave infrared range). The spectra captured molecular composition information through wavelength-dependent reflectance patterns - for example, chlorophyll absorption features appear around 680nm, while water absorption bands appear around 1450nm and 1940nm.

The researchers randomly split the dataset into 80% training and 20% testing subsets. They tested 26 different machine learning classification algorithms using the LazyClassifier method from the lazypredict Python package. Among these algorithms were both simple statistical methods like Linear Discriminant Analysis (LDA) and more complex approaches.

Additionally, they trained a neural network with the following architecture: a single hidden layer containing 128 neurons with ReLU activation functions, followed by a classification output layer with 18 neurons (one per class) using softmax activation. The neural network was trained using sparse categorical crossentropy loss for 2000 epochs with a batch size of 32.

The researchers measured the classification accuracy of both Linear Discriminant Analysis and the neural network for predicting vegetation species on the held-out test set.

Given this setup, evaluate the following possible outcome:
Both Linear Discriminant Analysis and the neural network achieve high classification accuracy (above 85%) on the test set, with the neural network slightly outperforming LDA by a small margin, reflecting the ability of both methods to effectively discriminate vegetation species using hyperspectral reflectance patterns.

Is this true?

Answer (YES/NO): NO